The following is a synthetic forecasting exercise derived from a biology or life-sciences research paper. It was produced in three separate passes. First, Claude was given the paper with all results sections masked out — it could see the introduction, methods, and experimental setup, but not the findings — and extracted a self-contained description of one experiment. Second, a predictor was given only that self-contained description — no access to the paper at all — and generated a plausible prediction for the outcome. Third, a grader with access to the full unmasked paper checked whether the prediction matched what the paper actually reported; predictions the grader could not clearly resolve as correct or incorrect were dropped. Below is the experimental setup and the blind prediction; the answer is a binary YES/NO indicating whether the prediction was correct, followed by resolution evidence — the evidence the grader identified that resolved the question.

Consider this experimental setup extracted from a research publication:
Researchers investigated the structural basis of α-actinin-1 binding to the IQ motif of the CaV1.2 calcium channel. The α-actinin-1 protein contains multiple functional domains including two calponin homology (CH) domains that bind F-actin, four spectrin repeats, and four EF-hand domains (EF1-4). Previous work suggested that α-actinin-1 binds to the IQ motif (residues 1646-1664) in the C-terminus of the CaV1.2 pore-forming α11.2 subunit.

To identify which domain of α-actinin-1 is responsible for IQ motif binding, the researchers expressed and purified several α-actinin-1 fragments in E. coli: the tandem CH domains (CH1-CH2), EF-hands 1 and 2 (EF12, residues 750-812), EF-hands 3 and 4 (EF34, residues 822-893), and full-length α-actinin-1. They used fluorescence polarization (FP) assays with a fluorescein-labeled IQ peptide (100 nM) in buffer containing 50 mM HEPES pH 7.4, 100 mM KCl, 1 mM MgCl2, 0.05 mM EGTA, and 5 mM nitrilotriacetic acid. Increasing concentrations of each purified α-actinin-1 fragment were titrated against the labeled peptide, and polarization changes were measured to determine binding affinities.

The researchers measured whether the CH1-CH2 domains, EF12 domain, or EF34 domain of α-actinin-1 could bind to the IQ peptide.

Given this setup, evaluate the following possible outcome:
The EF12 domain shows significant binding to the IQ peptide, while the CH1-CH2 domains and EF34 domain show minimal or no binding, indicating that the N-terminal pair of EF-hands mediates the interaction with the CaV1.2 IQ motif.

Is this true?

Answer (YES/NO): NO